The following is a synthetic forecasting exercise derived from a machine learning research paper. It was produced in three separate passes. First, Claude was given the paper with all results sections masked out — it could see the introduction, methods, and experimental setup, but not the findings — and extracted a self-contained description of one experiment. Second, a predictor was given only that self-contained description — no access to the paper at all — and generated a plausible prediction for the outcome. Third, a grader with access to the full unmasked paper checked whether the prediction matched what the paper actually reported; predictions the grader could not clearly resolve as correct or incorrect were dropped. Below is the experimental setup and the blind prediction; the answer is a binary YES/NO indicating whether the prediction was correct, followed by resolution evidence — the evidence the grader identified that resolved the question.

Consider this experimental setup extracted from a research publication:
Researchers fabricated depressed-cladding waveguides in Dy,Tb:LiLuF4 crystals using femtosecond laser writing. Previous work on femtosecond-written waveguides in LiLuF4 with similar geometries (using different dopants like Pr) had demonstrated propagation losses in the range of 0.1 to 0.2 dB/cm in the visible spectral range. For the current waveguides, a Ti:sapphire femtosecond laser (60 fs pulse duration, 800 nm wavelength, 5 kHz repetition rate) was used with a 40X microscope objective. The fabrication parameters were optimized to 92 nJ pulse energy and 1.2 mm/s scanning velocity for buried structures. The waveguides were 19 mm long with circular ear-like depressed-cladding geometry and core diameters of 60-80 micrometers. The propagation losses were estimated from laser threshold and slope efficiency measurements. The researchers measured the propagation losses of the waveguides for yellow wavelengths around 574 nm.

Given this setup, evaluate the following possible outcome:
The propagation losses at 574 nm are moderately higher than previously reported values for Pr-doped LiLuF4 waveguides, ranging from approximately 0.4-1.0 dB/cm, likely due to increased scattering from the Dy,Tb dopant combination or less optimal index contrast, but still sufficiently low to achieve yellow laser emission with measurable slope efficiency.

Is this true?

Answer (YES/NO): NO